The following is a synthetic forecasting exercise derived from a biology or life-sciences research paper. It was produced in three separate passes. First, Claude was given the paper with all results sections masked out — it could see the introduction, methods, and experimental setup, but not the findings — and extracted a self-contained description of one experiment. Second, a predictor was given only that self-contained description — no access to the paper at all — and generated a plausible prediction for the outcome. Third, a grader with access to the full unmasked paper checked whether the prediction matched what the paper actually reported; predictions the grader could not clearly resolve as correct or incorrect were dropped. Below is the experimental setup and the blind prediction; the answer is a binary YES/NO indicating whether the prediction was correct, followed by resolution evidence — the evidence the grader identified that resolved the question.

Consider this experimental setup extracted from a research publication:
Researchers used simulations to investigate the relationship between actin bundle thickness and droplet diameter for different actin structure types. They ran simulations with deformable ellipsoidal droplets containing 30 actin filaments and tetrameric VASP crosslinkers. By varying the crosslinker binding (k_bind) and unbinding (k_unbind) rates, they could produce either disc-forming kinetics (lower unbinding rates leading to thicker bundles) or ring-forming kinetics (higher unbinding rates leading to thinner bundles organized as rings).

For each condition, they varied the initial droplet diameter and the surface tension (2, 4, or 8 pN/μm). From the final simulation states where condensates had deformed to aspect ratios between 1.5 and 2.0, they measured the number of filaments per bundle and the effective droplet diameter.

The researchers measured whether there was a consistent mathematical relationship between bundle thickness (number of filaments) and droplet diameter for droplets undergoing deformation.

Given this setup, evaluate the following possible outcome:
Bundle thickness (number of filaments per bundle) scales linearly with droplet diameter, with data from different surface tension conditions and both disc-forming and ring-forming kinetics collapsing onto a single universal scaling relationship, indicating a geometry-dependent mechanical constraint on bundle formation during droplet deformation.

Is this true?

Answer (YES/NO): NO